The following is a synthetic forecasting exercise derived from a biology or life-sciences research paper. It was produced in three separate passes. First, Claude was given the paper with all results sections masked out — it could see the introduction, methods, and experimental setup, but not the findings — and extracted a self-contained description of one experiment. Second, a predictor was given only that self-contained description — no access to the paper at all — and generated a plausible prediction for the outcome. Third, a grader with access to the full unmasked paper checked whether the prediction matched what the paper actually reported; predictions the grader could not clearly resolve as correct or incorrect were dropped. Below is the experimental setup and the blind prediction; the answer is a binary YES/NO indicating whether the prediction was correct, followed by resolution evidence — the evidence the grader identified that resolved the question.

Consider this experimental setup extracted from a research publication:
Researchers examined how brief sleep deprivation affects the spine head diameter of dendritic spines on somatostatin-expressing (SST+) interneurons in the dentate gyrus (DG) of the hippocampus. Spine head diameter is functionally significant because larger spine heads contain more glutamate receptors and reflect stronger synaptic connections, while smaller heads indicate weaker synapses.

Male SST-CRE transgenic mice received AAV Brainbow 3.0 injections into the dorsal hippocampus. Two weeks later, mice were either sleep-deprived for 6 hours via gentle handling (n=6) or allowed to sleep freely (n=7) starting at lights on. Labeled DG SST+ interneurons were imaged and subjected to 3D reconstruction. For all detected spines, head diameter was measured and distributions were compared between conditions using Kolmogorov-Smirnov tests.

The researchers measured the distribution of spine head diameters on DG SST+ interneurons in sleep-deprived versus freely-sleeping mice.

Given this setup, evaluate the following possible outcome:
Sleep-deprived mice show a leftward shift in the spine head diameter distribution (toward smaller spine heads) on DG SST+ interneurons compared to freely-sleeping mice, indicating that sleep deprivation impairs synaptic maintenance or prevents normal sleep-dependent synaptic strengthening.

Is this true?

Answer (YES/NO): NO